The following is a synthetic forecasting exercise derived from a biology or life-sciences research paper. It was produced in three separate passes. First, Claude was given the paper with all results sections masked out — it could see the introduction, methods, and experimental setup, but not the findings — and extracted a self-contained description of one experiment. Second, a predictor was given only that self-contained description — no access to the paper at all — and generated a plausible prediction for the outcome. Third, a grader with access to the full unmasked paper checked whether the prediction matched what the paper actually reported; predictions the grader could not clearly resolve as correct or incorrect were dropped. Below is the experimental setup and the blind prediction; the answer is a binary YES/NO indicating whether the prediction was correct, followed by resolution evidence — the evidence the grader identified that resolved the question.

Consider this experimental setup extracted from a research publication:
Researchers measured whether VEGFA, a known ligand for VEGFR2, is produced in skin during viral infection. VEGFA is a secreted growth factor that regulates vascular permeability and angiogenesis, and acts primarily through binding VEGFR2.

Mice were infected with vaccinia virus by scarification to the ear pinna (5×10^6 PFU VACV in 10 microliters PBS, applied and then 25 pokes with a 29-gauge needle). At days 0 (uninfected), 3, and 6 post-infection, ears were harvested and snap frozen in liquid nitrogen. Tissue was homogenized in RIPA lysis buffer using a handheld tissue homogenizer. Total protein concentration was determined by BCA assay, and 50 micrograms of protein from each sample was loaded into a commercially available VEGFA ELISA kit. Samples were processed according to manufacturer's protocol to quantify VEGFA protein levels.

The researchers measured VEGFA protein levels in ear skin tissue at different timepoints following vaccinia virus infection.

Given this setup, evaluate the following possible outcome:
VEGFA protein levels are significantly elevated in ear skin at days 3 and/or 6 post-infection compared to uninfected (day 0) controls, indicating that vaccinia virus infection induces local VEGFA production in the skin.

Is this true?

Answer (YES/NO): NO